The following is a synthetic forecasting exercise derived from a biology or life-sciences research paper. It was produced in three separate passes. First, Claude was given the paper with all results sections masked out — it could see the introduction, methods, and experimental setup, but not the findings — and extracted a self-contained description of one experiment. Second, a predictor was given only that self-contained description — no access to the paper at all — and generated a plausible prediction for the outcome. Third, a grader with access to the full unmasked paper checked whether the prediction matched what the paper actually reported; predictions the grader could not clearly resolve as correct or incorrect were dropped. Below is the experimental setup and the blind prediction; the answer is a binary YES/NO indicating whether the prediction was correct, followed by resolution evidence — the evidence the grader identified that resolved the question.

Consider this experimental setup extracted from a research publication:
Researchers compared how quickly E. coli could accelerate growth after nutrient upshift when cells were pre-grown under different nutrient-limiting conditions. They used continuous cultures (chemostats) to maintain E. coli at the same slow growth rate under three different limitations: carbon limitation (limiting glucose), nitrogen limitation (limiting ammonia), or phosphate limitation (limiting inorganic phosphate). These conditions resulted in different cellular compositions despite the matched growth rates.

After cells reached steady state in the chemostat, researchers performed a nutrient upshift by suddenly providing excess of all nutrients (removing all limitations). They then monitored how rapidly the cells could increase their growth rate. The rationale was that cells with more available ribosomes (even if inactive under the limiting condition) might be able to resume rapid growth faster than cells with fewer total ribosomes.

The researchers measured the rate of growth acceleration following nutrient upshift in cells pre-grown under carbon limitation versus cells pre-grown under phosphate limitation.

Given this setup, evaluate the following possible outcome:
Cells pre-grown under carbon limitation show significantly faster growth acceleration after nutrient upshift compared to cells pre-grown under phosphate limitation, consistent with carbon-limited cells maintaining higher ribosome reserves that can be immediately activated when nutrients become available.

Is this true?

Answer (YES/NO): YES